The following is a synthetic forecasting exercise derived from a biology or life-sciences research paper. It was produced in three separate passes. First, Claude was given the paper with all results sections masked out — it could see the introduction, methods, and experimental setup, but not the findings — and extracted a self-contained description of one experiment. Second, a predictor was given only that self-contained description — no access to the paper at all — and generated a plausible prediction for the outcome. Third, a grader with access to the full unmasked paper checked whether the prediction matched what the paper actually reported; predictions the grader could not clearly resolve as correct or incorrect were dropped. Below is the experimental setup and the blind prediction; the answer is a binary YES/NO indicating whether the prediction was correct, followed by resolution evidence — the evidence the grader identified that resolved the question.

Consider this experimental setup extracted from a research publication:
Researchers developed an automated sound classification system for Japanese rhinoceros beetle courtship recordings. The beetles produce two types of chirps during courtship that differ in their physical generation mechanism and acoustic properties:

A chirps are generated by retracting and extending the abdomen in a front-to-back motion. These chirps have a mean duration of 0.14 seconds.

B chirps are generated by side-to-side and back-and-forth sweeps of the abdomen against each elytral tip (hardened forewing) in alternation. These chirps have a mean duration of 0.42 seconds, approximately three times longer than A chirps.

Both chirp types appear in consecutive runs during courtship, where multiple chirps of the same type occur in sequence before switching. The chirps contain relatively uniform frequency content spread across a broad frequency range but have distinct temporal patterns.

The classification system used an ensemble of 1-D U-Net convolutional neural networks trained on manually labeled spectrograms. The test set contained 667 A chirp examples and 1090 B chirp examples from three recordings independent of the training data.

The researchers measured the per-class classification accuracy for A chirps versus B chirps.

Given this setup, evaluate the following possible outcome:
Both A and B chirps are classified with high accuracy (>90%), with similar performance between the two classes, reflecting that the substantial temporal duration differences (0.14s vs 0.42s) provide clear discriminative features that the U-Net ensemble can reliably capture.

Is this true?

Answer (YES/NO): NO